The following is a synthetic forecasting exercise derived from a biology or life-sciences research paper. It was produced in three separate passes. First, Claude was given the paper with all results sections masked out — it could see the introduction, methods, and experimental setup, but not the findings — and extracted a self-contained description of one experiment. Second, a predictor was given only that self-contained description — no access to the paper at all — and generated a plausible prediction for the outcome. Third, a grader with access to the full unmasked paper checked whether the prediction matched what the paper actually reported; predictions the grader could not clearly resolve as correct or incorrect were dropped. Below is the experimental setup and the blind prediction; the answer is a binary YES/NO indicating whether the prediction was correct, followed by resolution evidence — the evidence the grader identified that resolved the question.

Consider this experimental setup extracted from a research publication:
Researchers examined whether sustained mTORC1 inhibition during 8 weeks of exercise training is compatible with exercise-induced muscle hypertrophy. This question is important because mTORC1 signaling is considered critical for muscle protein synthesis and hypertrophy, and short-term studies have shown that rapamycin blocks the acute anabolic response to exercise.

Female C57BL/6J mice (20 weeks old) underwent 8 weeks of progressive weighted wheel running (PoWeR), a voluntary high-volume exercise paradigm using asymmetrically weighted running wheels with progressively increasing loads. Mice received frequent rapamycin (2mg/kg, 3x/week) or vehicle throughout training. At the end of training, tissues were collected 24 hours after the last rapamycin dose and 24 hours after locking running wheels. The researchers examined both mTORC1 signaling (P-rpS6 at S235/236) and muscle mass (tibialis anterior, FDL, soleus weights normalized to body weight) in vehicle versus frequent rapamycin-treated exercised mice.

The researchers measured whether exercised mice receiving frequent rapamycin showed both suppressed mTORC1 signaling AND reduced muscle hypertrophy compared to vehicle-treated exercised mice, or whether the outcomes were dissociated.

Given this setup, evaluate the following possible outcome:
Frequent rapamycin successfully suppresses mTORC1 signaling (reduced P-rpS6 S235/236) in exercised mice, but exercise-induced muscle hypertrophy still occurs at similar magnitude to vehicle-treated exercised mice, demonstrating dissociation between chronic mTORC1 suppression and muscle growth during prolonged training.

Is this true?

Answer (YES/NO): YES